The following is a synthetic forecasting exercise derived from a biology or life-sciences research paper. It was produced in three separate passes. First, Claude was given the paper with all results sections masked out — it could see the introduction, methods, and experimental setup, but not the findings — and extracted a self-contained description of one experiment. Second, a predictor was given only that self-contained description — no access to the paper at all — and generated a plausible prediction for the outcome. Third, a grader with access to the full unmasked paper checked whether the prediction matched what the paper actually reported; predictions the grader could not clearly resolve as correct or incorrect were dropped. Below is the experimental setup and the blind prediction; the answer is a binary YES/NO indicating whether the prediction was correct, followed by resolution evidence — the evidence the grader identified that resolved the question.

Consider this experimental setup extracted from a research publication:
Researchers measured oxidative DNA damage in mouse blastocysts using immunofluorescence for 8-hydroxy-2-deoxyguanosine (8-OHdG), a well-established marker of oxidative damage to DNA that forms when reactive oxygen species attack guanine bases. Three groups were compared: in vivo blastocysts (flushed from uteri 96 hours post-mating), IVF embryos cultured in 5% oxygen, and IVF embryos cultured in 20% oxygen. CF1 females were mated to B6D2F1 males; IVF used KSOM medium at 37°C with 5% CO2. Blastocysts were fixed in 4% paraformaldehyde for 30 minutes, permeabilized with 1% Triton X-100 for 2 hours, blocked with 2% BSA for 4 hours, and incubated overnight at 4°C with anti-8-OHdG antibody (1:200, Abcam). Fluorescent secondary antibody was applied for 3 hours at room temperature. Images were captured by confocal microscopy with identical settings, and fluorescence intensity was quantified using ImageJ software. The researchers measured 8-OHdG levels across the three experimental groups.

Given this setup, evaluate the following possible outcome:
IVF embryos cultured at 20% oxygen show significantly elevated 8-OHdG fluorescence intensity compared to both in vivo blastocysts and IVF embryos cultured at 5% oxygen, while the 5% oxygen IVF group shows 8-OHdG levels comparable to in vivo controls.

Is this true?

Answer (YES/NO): NO